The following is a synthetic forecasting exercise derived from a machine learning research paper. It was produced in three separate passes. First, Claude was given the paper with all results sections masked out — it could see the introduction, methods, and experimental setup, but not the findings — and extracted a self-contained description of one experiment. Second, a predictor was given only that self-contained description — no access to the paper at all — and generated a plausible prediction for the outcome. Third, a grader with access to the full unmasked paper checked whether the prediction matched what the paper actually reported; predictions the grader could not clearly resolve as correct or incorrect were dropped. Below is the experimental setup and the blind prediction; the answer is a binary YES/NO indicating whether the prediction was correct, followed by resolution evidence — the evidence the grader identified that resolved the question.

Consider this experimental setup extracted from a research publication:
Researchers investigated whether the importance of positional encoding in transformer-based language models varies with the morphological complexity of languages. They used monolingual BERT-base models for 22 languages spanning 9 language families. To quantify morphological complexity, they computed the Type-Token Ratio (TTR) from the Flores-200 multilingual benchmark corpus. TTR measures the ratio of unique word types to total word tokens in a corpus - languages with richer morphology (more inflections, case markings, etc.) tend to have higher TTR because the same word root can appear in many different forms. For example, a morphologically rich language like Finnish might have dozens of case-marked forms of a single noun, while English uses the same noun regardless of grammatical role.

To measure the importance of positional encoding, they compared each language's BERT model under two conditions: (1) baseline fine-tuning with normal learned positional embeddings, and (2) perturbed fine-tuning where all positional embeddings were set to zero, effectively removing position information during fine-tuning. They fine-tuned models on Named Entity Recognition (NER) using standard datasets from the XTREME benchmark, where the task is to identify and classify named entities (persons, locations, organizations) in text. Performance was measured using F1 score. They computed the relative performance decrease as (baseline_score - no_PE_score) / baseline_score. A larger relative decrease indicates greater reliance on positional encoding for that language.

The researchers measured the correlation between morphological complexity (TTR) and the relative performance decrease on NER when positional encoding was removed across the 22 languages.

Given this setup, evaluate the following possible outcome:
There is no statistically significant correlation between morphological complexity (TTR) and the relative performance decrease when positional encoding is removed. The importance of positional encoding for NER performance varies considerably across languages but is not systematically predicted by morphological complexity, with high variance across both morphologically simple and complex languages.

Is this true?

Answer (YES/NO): NO